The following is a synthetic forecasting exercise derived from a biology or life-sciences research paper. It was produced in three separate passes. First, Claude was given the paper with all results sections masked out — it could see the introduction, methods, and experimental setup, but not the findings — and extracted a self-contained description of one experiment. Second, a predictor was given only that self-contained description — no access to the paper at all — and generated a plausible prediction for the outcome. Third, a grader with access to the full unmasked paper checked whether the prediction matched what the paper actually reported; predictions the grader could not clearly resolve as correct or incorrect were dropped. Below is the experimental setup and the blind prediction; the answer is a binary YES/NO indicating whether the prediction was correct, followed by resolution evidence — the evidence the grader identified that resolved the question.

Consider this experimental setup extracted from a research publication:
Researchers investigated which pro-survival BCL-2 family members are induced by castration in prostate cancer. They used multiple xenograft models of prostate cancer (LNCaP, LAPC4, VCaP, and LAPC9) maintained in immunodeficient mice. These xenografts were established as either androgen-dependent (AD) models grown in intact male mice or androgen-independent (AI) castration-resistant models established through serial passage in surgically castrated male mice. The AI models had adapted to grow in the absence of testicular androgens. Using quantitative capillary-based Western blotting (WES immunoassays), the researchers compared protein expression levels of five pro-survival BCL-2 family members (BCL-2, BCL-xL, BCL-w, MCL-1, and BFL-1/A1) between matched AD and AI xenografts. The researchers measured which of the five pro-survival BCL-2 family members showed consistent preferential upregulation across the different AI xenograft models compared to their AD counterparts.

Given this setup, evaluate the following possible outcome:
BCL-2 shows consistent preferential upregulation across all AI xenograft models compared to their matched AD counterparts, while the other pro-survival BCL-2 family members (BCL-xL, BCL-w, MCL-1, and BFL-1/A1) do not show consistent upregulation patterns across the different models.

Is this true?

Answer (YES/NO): NO